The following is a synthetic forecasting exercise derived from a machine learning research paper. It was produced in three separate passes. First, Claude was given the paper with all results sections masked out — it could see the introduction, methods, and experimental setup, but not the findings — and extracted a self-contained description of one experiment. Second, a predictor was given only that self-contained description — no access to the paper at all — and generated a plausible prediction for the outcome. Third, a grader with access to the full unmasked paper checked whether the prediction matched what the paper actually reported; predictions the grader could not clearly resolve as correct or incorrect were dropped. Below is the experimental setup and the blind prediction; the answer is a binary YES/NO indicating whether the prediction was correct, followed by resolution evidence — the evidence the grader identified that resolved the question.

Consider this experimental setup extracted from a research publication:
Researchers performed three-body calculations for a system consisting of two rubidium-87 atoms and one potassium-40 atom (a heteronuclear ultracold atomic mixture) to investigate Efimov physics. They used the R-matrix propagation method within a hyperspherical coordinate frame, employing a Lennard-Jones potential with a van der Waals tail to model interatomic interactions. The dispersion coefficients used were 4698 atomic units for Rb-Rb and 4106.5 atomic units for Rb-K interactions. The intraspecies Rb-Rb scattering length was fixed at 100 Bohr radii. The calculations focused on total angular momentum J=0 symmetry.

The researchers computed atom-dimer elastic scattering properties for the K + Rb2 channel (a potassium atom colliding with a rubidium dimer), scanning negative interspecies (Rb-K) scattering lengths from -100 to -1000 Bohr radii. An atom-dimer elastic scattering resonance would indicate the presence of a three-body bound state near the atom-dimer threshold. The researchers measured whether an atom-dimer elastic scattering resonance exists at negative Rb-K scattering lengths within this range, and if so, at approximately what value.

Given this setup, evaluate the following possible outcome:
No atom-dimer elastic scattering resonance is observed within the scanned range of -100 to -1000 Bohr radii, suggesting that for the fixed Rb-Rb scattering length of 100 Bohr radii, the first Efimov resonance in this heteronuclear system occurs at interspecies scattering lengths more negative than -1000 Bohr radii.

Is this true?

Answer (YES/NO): NO